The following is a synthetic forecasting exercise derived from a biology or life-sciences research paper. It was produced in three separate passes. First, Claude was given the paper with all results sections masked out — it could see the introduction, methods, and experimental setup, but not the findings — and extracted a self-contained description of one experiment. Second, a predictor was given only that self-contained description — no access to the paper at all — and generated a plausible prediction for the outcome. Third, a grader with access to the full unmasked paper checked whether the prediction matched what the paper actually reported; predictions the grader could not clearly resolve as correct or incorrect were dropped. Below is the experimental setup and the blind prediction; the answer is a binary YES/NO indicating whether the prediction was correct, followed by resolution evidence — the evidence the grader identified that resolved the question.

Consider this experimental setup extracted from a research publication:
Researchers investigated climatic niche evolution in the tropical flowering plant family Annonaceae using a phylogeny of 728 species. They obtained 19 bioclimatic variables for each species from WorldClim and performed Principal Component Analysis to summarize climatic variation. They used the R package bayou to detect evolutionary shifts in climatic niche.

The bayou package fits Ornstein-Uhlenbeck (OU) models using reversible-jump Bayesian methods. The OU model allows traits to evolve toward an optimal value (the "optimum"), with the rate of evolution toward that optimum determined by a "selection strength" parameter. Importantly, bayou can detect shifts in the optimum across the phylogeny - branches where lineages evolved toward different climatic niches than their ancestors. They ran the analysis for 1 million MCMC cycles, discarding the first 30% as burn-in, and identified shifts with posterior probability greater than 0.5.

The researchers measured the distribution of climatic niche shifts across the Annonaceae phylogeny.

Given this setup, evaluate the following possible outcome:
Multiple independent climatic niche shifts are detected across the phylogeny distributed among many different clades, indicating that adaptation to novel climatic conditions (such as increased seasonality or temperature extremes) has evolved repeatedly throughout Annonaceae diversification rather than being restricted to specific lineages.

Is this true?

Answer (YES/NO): NO